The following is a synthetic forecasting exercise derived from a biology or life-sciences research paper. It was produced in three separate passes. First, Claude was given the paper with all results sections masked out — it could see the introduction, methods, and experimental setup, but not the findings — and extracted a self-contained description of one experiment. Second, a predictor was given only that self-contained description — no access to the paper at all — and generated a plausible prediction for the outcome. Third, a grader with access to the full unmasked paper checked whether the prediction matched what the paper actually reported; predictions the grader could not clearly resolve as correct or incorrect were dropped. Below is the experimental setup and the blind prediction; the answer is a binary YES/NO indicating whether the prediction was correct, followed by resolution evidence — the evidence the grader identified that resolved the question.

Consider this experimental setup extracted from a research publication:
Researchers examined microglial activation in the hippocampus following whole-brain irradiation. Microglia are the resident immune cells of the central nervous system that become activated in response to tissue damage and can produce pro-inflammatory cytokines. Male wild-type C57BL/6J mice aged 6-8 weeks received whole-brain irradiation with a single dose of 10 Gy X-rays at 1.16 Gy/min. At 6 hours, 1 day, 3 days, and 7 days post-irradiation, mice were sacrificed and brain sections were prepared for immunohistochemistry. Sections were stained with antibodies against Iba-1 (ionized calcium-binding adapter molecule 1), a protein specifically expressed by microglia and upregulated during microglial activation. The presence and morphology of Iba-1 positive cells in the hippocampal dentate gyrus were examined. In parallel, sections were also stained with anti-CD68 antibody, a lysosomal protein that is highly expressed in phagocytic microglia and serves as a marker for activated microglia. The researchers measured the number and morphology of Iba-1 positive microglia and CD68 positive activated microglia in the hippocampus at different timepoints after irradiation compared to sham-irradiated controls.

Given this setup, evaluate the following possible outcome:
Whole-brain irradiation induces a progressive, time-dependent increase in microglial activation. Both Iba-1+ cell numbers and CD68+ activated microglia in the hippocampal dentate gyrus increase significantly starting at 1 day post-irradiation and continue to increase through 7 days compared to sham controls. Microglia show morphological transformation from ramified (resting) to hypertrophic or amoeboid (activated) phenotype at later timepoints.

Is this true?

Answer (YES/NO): NO